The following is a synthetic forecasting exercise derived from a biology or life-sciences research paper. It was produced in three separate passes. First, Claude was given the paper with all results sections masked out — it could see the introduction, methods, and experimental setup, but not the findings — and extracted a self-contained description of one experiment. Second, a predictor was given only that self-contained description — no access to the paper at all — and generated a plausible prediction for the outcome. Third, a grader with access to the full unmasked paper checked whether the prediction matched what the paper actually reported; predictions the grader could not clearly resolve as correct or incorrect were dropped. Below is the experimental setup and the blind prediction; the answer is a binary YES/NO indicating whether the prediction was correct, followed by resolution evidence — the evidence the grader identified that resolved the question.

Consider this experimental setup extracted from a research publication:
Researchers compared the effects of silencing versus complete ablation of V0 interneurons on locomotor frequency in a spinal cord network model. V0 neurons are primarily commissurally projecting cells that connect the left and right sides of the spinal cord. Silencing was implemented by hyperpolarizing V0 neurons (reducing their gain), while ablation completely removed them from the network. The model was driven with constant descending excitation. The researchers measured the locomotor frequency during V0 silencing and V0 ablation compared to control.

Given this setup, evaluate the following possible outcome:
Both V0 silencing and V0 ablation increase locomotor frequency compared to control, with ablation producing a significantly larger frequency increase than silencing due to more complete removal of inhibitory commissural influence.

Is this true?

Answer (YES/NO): NO